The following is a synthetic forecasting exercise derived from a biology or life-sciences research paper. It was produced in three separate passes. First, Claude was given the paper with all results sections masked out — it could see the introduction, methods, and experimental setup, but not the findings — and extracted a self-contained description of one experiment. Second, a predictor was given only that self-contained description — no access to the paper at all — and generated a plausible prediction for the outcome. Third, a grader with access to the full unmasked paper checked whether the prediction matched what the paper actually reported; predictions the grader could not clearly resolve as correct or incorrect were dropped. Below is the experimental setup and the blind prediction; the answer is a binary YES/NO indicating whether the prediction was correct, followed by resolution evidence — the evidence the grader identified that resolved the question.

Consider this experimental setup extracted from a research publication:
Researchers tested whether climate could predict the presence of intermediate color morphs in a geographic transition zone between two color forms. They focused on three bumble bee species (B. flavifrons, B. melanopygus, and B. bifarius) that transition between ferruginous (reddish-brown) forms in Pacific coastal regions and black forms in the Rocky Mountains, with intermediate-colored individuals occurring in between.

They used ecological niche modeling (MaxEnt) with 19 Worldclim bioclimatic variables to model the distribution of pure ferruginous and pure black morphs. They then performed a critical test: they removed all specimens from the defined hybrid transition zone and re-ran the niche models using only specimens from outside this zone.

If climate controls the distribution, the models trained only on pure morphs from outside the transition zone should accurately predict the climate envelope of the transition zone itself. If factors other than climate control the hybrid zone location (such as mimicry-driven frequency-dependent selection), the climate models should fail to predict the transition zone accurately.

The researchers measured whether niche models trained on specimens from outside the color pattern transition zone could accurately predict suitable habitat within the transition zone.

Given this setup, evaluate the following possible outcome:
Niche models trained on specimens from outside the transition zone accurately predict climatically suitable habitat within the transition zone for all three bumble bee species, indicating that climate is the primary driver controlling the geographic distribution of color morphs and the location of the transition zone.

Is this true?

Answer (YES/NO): NO